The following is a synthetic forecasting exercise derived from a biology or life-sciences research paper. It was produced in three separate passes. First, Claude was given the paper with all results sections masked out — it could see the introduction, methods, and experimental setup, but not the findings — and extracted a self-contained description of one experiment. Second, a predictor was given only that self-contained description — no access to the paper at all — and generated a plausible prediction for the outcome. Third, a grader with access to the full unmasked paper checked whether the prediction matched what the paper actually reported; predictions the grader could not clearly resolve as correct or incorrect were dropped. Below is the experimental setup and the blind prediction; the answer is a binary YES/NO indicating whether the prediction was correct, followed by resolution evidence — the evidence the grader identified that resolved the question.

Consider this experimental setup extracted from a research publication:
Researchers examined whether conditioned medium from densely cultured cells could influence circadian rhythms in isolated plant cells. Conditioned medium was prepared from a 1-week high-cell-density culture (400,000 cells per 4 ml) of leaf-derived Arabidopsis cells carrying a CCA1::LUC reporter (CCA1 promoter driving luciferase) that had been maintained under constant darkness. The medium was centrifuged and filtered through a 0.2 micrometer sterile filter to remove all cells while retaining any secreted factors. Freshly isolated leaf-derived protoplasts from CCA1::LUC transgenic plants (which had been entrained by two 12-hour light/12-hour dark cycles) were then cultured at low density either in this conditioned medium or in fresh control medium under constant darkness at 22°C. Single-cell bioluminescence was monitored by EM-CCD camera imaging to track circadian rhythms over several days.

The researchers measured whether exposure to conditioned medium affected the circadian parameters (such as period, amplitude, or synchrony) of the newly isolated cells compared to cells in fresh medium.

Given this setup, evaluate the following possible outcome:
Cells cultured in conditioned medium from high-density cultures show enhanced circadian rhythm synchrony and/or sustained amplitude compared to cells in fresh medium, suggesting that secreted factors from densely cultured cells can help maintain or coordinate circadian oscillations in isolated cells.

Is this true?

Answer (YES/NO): YES